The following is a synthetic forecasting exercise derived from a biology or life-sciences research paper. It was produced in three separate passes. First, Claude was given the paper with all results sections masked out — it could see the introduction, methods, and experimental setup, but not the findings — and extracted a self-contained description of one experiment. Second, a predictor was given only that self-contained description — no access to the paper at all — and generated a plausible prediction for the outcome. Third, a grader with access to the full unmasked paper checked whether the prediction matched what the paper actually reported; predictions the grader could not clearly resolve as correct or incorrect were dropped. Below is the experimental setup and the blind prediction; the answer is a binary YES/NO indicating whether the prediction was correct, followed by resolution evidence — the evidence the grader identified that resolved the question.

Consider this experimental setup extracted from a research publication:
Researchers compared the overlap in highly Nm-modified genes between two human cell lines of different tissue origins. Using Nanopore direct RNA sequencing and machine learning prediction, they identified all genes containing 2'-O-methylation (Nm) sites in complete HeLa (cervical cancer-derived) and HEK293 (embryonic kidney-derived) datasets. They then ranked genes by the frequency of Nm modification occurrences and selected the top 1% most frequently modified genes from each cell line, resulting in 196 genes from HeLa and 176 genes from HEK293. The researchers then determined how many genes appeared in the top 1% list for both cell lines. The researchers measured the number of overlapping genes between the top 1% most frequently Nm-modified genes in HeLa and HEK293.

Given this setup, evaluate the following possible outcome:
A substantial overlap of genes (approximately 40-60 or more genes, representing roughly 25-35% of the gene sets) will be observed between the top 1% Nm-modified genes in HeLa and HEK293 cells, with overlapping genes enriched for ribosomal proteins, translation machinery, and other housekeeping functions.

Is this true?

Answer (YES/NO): NO